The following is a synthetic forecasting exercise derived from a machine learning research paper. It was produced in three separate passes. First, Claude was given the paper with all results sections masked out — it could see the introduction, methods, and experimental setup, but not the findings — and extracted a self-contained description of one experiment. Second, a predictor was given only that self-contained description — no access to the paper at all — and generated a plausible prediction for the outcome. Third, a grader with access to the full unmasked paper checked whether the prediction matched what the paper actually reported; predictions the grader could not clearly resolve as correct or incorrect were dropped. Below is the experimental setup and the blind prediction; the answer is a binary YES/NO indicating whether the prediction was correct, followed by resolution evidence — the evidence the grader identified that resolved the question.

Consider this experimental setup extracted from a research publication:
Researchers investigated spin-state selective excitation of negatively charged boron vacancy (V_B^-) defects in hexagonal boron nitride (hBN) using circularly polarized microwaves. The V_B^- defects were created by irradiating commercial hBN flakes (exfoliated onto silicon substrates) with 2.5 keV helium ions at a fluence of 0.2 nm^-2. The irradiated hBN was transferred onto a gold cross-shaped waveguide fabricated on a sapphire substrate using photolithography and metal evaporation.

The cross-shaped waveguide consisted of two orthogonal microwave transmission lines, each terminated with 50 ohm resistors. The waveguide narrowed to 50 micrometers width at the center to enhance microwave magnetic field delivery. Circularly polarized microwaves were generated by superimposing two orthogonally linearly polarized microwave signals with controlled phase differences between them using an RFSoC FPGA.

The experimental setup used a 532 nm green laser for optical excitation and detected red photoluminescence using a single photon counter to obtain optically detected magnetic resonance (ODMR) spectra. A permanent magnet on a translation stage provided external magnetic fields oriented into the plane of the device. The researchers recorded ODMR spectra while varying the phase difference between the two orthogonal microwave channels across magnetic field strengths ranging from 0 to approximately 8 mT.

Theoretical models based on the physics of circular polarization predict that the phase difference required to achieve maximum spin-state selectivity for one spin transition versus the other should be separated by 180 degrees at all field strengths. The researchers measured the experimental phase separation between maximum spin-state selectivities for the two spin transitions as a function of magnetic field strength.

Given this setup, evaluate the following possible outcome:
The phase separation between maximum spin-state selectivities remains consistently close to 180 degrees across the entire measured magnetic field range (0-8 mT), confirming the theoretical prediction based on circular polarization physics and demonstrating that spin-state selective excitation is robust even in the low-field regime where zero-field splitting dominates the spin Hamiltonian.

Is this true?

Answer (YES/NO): NO